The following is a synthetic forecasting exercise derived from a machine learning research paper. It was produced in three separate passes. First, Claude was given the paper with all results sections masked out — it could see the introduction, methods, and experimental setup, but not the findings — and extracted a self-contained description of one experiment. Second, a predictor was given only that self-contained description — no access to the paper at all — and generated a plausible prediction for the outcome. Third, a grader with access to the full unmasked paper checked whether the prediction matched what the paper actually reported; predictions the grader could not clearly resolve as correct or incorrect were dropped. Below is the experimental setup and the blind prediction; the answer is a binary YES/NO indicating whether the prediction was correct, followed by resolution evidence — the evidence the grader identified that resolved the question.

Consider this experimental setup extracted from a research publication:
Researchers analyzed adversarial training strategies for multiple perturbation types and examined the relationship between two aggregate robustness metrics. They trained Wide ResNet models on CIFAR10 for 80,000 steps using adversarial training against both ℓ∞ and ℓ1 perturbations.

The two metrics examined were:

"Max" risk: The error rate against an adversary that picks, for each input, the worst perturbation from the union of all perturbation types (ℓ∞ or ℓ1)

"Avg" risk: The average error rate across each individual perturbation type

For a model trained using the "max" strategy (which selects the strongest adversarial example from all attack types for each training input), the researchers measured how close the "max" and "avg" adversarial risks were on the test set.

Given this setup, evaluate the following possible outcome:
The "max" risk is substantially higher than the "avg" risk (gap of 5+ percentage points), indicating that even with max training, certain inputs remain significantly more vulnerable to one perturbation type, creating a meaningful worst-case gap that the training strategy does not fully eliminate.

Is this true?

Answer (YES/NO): NO